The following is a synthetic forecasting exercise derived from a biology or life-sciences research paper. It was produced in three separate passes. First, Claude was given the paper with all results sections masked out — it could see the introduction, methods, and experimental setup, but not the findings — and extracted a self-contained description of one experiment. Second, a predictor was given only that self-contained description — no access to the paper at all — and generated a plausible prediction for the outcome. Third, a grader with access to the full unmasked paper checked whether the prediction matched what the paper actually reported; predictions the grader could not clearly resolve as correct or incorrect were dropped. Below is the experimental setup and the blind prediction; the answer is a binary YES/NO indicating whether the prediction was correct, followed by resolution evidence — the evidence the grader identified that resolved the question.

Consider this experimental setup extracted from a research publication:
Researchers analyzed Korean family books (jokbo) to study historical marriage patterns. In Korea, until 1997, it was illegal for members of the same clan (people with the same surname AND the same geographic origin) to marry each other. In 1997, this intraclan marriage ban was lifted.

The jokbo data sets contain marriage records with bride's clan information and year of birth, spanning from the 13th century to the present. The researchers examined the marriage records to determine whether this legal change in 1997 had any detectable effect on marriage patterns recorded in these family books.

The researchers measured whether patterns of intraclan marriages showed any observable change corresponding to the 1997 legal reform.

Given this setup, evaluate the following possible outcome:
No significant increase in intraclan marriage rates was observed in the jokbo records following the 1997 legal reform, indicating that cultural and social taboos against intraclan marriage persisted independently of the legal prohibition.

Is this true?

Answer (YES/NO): NO